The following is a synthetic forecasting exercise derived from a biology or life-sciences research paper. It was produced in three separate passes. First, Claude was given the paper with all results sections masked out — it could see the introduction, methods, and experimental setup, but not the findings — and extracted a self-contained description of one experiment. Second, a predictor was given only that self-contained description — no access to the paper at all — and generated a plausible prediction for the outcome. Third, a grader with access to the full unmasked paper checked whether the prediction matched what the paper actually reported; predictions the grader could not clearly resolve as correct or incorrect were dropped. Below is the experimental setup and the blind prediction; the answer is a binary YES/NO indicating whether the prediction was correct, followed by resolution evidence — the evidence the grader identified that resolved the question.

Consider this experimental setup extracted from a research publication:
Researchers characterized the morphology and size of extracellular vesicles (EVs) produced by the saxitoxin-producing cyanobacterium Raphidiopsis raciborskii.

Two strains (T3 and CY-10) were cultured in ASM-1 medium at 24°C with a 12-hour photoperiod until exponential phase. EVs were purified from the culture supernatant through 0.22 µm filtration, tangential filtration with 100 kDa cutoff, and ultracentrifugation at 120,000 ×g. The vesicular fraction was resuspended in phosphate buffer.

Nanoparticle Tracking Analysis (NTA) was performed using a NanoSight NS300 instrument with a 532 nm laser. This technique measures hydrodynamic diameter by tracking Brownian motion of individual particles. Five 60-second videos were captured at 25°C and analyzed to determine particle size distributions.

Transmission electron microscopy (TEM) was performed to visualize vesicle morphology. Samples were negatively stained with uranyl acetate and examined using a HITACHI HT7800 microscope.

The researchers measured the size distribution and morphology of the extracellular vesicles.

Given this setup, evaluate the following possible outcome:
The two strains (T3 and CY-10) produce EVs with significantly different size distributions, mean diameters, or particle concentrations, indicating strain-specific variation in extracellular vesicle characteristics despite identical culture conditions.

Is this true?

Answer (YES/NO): YES